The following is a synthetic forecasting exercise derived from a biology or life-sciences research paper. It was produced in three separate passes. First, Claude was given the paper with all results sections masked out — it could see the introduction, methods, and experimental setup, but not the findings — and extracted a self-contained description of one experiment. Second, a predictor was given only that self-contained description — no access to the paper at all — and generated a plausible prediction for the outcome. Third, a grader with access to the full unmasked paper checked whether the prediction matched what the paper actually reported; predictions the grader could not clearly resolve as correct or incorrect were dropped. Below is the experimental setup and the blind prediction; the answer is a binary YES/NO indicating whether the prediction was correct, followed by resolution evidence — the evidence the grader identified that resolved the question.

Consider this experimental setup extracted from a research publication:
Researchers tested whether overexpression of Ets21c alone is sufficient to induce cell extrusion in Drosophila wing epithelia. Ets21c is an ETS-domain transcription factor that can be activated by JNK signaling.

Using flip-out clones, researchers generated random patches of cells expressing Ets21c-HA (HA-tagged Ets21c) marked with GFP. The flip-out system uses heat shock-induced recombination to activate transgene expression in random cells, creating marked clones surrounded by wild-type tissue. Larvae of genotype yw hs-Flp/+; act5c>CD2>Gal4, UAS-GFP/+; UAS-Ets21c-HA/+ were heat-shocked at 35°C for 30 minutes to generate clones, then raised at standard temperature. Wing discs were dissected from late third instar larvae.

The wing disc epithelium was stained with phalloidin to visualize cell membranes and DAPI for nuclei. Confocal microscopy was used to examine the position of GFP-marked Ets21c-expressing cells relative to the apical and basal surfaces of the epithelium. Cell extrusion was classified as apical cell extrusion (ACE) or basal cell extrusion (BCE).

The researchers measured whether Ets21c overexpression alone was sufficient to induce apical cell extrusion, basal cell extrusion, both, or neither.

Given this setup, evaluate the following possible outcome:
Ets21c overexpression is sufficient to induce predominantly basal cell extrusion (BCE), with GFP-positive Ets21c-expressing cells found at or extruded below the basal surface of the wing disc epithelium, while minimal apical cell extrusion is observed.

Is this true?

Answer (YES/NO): NO